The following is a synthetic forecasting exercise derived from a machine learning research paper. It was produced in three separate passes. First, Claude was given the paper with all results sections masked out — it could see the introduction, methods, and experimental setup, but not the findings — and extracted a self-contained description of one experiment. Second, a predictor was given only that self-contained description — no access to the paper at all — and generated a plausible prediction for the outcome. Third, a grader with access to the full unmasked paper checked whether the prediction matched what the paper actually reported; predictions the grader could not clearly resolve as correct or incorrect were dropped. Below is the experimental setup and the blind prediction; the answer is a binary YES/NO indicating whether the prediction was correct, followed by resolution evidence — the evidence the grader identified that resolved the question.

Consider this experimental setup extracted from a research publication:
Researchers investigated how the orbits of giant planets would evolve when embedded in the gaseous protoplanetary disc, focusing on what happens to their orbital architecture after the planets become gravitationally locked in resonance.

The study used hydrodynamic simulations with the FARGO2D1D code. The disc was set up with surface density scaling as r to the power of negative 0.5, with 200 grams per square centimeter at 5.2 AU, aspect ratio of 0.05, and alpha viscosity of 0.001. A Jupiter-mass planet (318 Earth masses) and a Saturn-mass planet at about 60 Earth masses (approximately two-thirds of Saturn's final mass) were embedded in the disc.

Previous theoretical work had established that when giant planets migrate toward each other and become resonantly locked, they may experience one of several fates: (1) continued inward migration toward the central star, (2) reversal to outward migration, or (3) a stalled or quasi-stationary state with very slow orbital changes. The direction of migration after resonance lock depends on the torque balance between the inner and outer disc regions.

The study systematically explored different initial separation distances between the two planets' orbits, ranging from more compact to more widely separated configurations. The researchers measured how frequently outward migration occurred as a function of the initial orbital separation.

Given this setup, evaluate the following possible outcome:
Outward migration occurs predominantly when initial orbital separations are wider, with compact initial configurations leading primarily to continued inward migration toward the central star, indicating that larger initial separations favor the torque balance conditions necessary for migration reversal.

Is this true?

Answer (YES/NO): NO